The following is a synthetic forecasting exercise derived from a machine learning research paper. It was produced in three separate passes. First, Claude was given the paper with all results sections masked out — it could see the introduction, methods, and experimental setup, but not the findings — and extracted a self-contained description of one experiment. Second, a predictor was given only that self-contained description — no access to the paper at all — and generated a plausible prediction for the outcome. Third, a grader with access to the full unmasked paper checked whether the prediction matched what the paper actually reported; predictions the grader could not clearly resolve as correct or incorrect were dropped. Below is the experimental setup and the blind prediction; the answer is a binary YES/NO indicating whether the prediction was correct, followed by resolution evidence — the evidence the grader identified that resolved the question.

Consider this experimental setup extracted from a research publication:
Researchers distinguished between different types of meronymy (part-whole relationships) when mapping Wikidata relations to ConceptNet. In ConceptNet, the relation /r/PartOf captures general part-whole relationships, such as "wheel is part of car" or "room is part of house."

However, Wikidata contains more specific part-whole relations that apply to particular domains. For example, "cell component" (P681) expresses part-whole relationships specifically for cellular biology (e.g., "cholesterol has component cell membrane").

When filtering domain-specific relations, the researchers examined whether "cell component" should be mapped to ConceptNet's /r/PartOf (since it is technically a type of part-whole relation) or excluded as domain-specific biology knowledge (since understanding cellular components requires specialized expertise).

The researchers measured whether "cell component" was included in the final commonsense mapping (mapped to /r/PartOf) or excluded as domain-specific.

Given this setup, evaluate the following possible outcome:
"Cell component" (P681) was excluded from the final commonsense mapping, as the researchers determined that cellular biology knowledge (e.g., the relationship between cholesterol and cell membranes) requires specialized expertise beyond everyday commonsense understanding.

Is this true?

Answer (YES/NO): YES